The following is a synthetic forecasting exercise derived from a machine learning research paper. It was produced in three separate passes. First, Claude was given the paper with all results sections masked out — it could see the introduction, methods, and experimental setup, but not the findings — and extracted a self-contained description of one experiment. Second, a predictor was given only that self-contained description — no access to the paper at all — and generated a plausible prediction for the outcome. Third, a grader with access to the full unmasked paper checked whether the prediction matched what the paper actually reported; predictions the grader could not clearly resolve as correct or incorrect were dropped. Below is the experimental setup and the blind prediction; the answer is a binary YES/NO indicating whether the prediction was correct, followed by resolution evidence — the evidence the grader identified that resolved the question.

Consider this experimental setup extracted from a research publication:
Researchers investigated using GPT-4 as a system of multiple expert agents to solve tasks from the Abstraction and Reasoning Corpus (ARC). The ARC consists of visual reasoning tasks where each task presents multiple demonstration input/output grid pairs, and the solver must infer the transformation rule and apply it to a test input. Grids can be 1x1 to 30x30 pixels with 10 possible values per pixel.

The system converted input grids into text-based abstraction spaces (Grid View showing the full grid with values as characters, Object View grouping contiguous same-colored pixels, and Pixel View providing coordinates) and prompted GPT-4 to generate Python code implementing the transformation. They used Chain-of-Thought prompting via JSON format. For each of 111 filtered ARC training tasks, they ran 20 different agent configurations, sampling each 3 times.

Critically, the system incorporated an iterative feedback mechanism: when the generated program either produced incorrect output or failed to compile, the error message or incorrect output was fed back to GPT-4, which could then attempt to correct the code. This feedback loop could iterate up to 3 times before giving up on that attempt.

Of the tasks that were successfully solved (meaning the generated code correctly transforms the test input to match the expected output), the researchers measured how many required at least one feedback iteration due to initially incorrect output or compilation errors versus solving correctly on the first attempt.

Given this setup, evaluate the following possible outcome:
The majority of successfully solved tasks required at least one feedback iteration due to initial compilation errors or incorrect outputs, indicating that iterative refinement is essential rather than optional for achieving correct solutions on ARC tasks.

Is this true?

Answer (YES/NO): NO